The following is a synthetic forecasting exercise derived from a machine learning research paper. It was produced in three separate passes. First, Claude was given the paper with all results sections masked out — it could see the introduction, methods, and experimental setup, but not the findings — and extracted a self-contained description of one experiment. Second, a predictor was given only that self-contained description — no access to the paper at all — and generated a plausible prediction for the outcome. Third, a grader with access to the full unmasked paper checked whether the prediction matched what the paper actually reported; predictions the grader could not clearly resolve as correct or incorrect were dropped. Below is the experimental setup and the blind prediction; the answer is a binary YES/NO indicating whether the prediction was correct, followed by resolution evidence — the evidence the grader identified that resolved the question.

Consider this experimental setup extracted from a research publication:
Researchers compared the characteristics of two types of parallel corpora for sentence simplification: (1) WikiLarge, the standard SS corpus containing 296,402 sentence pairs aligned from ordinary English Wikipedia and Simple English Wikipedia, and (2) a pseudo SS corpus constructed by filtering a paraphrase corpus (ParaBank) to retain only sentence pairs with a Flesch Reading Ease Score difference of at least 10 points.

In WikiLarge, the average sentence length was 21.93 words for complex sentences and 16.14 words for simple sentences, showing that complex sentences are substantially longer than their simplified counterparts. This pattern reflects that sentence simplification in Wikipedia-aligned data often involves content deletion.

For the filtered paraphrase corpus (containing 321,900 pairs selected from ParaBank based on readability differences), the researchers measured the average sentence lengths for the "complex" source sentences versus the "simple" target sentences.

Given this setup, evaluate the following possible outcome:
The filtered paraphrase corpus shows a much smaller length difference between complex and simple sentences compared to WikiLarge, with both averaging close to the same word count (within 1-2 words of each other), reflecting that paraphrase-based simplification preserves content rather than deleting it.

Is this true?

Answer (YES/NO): YES